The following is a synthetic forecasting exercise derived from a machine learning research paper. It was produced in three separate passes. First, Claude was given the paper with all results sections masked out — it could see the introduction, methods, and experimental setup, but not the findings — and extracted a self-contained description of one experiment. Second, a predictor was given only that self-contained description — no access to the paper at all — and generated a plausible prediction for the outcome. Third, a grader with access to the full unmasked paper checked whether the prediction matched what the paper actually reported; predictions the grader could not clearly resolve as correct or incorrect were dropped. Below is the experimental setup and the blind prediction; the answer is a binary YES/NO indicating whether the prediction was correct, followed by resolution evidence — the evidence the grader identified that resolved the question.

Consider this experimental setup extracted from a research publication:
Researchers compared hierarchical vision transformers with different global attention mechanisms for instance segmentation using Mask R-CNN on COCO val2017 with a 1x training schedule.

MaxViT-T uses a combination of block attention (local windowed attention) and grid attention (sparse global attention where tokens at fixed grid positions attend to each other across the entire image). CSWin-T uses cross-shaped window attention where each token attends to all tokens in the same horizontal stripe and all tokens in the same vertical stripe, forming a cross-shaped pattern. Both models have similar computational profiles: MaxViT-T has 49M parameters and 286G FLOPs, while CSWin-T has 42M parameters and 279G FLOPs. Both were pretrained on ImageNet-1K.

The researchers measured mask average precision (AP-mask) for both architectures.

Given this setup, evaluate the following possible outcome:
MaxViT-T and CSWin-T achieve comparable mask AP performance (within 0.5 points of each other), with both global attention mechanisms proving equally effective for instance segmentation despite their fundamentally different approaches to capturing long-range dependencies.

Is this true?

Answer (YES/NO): YES